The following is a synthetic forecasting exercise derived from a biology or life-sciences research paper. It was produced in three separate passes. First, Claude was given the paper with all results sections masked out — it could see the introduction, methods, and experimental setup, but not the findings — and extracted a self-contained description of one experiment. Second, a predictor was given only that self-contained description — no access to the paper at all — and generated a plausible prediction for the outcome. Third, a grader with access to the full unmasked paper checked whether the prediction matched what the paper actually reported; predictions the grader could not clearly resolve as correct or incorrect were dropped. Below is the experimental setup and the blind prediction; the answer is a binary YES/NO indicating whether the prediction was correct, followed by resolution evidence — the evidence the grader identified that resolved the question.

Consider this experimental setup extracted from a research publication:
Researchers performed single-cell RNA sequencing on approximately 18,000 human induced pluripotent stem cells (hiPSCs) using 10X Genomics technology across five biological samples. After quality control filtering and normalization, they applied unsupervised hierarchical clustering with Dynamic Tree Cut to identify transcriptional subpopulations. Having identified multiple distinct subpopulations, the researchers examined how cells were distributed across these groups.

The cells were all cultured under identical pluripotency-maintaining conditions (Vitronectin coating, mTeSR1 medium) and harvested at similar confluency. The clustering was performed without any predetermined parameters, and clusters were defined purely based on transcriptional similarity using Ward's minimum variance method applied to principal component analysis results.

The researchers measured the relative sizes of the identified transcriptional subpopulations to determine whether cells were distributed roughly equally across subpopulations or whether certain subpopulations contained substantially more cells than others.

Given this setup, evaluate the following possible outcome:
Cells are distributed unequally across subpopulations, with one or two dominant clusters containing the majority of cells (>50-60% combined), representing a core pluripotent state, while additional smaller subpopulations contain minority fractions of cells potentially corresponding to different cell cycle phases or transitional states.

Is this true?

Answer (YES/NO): YES